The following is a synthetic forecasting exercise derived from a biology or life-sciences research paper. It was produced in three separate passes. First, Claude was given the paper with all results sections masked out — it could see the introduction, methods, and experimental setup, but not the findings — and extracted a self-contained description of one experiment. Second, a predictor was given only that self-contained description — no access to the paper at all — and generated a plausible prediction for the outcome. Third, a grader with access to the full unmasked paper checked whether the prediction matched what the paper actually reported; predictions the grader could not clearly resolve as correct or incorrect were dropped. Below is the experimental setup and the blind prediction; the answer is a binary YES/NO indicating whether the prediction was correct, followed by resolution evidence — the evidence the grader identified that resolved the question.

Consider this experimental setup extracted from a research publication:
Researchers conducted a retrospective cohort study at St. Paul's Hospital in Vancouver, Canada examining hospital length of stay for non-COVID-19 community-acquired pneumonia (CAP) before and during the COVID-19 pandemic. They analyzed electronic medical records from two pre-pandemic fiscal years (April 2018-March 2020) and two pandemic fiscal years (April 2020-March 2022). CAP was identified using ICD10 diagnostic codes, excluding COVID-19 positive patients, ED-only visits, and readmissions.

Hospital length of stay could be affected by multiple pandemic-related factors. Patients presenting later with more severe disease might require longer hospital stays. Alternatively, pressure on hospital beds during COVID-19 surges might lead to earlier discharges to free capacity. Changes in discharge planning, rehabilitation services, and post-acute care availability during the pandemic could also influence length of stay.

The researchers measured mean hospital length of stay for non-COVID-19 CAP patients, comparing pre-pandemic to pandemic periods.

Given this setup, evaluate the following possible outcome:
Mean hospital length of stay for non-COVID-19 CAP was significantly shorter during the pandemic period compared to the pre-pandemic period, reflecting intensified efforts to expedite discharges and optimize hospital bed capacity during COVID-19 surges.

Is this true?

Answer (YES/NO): NO